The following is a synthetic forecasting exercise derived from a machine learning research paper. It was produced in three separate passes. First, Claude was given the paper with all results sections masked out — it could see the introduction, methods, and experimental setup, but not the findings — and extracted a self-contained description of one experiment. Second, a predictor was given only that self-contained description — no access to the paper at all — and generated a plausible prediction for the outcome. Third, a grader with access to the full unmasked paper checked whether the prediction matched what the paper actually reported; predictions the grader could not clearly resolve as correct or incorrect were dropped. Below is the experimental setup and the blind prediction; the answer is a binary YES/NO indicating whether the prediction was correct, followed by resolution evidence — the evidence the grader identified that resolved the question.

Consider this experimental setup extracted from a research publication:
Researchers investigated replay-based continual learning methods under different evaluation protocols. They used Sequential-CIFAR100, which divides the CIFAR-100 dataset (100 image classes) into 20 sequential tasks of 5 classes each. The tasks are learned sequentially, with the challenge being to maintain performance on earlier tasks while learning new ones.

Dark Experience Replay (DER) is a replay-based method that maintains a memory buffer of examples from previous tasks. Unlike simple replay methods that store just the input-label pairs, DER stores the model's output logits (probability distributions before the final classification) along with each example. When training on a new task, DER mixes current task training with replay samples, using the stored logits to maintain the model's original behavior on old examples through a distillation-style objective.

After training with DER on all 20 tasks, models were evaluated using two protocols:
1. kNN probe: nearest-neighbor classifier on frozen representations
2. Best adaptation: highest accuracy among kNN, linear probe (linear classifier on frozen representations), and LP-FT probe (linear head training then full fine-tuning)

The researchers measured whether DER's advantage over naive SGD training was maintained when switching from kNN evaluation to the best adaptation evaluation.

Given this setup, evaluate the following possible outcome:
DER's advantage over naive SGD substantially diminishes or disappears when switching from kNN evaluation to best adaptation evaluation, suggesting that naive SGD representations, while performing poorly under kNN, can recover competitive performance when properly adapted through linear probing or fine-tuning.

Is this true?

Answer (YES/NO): YES